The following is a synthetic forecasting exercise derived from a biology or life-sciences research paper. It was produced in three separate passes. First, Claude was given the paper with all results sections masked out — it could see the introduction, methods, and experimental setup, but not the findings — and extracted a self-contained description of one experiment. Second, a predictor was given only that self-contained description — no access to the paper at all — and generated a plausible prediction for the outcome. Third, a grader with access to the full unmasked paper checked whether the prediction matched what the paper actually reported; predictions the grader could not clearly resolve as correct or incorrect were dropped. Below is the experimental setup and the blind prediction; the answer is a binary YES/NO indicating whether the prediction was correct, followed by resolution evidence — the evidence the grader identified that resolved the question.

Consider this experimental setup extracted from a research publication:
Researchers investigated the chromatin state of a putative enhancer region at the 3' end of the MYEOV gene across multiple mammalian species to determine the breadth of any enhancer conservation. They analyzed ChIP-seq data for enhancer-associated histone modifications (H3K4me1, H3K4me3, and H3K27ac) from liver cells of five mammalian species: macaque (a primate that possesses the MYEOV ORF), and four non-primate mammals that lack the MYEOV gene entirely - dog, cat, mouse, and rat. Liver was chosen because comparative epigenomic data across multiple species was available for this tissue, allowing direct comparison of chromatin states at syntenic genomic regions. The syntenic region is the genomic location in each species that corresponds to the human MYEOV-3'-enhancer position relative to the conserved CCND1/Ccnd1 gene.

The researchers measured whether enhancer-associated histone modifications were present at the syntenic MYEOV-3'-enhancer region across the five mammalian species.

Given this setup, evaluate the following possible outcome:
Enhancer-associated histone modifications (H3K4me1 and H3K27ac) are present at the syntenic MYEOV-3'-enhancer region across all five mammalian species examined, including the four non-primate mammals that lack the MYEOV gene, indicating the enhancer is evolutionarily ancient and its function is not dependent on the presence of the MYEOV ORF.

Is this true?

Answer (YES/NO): YES